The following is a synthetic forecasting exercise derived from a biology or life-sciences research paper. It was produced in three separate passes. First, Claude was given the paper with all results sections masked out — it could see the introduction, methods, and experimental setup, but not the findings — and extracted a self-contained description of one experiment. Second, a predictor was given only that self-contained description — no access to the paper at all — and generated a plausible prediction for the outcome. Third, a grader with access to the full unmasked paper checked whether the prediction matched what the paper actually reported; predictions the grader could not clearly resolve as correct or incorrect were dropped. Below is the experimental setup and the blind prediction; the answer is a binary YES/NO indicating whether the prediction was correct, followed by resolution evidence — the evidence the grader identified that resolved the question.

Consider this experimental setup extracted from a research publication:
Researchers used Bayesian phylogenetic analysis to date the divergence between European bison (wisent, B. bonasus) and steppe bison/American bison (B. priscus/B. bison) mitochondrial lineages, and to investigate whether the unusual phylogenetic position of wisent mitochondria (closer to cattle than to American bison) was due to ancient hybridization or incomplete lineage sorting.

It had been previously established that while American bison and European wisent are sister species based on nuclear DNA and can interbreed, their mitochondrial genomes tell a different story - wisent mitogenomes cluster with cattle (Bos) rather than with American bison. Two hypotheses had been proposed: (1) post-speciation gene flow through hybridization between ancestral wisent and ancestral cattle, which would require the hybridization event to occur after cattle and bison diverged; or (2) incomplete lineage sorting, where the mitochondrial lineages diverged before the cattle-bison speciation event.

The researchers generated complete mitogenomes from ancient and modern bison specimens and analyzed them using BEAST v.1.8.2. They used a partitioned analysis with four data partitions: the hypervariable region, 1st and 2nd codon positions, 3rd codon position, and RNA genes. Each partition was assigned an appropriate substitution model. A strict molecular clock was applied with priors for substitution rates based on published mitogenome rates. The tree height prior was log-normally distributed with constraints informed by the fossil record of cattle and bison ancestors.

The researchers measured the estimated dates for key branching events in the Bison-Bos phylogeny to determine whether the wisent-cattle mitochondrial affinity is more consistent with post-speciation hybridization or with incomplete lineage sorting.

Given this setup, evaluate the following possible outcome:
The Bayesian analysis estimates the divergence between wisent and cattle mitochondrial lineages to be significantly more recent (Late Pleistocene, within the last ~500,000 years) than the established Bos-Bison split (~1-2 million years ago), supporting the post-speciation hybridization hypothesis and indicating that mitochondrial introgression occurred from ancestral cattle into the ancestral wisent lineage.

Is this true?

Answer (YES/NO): NO